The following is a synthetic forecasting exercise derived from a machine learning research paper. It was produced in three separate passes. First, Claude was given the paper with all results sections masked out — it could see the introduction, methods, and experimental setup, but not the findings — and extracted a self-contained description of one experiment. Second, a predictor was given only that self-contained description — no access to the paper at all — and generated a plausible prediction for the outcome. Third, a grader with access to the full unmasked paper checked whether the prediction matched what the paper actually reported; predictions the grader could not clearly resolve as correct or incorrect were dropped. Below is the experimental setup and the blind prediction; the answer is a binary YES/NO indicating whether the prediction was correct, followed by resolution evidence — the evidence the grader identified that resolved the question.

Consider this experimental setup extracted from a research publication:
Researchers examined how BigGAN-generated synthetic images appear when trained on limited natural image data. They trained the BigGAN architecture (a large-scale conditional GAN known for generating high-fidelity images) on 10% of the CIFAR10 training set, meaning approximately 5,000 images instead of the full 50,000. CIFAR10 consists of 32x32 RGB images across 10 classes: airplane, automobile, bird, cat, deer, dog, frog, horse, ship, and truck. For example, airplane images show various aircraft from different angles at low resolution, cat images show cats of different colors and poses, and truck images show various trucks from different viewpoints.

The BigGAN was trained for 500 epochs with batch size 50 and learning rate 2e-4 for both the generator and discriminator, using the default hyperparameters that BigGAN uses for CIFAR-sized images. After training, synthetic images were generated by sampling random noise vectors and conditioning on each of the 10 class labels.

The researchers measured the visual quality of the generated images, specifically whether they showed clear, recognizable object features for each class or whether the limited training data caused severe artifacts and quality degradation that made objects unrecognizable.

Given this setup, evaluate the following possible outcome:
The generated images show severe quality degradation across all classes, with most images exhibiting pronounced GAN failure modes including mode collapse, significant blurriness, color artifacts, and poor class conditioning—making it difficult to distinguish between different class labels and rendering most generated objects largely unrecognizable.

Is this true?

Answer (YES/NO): NO